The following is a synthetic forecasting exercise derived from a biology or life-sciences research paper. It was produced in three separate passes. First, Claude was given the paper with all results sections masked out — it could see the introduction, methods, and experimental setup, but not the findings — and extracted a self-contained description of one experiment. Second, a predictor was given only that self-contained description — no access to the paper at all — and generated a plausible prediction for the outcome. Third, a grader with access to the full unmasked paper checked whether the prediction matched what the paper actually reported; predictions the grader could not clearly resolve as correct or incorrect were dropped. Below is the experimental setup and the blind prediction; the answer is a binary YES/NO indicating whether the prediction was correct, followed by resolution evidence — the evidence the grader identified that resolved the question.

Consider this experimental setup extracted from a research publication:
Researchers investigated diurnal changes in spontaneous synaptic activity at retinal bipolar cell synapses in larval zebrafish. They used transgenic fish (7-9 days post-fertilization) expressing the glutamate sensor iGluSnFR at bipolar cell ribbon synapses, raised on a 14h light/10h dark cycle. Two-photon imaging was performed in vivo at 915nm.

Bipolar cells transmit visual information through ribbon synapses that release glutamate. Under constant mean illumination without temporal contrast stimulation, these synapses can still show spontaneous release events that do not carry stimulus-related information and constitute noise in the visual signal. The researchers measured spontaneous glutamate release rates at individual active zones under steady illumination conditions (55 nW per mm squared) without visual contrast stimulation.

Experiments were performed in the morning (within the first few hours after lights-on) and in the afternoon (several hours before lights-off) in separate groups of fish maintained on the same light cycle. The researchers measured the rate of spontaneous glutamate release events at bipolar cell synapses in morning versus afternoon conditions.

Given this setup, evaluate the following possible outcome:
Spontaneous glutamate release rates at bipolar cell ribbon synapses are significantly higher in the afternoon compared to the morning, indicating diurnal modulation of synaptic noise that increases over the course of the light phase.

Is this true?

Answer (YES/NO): NO